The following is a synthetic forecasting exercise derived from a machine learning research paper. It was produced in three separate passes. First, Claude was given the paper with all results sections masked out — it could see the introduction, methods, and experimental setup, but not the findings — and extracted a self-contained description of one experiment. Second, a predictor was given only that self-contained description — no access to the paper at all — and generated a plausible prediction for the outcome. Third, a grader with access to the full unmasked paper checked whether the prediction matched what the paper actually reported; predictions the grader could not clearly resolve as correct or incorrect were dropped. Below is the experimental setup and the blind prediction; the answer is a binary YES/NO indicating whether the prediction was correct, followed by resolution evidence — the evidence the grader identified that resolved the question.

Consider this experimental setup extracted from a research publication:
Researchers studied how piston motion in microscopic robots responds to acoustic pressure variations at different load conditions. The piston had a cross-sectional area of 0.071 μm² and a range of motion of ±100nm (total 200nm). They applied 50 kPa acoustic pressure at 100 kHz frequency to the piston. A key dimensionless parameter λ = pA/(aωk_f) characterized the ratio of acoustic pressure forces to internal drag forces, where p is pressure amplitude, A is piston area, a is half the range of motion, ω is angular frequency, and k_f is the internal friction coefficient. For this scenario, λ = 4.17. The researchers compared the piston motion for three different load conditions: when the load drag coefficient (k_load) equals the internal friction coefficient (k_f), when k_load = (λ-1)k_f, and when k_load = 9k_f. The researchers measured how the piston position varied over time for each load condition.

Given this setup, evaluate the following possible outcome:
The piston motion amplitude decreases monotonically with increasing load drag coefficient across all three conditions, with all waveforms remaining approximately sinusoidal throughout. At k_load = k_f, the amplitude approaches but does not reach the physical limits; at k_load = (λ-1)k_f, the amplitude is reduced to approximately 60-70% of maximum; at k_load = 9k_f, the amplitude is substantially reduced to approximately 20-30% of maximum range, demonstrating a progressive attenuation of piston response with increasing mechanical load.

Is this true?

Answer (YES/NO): NO